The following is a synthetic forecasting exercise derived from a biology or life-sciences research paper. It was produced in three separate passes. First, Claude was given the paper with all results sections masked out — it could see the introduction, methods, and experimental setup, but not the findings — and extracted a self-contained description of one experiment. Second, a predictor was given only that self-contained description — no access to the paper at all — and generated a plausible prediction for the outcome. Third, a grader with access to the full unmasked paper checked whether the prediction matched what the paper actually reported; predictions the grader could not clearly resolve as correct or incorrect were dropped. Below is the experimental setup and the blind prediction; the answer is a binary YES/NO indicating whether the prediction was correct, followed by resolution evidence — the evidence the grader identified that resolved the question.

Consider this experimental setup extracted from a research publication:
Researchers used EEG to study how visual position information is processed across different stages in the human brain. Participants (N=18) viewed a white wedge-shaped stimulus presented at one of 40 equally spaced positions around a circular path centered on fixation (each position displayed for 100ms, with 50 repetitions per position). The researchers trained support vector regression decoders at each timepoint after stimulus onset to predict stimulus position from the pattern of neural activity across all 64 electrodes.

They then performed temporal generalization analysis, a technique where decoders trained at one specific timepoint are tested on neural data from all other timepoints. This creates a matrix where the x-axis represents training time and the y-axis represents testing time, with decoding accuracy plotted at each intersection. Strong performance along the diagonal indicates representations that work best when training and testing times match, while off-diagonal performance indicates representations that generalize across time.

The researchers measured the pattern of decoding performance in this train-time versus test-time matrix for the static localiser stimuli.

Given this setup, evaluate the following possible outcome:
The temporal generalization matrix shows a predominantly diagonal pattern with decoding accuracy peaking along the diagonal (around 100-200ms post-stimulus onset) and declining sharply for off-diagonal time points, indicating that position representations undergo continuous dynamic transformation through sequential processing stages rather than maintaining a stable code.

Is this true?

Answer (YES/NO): YES